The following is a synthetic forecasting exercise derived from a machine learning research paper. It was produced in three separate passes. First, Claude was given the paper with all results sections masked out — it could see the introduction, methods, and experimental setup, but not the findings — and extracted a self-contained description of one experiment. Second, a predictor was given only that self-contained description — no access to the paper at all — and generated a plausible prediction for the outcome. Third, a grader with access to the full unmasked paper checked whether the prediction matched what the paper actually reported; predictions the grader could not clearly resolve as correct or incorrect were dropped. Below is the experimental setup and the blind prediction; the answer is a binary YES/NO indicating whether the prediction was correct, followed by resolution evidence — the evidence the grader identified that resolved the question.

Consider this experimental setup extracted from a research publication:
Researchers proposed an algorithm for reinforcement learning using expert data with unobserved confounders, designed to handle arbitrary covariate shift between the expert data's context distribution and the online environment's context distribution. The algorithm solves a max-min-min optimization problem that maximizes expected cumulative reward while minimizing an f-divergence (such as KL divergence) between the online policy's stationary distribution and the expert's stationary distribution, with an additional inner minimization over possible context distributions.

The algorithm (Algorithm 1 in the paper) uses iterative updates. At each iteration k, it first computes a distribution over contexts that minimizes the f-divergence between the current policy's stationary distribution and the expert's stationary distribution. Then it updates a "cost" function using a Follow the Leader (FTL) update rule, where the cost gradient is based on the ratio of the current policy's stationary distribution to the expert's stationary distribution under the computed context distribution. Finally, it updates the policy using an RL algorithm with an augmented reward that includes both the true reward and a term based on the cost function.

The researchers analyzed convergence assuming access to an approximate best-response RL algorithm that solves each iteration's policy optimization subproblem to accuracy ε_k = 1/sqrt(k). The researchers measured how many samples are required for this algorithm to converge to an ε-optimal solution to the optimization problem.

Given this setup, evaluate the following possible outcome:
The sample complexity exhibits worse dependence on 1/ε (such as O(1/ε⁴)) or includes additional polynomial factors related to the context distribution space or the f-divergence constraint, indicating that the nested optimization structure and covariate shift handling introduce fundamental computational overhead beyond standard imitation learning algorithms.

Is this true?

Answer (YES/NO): YES